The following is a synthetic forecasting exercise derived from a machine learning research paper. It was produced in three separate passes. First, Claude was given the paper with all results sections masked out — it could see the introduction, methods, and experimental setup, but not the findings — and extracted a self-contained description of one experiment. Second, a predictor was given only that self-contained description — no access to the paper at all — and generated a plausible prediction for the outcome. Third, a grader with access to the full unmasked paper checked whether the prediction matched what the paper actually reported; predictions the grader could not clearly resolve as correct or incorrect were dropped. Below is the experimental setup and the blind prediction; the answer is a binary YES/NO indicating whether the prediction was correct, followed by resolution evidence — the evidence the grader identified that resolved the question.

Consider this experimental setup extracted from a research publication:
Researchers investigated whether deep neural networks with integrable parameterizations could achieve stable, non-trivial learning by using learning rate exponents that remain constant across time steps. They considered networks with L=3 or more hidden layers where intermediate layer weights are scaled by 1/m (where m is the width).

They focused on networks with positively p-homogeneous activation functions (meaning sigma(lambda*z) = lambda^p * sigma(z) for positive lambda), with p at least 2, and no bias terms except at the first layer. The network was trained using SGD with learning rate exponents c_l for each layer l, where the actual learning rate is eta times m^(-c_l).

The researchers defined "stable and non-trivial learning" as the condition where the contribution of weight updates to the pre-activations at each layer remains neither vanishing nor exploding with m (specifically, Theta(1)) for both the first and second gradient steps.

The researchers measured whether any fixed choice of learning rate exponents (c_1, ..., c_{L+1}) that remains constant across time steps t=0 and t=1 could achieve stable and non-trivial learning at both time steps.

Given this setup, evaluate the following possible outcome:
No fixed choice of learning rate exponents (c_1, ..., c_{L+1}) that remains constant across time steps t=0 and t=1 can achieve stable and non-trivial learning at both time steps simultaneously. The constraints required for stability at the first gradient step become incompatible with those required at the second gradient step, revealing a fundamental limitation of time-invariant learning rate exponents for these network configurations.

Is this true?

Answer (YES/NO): YES